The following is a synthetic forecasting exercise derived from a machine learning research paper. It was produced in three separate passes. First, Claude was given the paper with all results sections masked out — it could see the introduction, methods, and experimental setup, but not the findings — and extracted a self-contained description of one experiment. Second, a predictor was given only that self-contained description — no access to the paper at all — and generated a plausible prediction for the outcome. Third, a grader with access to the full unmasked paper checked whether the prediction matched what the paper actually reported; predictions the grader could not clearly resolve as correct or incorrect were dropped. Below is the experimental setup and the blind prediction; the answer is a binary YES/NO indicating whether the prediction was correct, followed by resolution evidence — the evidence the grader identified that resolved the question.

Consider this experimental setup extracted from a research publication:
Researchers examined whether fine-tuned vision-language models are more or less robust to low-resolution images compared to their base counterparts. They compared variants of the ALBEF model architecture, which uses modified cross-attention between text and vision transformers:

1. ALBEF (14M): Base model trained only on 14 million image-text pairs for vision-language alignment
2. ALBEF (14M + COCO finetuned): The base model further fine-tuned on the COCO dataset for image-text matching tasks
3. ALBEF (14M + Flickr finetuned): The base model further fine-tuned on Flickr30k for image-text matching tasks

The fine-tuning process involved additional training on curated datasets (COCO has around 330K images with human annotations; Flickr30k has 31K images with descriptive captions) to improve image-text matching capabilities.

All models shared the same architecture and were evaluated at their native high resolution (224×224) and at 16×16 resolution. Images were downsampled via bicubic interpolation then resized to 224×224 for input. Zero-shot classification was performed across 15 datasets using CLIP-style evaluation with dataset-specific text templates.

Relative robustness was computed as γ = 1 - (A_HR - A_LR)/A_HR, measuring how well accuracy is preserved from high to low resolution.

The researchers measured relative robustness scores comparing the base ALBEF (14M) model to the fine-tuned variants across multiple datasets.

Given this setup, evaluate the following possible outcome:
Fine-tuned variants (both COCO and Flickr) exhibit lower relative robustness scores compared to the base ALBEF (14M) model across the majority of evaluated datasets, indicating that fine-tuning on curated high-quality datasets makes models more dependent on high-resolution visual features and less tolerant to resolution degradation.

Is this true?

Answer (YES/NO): NO